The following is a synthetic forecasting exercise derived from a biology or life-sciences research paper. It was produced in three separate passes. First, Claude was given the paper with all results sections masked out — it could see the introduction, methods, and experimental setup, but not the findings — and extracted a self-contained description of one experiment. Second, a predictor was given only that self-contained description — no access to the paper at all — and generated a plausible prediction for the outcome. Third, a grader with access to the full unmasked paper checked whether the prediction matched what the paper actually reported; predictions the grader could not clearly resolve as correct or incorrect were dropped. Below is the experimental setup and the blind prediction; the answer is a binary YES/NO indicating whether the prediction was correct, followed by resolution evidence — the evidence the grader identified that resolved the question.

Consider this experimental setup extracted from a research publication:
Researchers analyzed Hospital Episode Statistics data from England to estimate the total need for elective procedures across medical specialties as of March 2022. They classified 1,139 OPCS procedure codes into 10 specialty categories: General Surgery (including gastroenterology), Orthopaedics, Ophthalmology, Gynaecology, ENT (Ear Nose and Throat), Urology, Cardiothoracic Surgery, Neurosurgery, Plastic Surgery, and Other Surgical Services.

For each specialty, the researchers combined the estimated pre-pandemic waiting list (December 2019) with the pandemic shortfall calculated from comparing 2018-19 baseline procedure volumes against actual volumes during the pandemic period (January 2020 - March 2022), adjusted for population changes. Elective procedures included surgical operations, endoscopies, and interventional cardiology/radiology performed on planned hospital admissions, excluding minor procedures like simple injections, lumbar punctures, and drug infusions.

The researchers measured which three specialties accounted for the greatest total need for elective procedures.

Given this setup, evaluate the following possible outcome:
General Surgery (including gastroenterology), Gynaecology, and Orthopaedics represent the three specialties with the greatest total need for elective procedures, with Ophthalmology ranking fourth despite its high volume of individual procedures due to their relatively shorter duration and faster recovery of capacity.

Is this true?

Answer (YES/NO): NO